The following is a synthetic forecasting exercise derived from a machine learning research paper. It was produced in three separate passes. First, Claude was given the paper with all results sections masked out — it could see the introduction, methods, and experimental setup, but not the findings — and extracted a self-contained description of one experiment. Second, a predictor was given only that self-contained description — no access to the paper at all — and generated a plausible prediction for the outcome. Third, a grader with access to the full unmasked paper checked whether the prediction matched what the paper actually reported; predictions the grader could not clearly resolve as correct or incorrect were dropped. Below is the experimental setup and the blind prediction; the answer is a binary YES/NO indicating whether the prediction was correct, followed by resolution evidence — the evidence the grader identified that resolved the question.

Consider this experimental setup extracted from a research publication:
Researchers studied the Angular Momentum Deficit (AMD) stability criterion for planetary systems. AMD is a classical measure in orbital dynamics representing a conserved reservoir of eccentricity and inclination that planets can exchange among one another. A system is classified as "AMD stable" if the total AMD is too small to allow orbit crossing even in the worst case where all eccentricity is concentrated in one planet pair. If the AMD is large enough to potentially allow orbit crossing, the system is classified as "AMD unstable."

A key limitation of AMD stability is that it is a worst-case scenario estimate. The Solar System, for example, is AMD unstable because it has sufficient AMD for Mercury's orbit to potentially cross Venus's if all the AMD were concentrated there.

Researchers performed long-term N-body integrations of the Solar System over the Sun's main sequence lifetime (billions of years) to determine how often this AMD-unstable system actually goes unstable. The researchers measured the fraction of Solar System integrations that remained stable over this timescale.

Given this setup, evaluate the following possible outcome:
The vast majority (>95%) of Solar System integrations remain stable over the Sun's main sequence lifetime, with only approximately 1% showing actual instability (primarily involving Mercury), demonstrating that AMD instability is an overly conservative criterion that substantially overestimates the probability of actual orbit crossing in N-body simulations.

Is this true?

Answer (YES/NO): YES